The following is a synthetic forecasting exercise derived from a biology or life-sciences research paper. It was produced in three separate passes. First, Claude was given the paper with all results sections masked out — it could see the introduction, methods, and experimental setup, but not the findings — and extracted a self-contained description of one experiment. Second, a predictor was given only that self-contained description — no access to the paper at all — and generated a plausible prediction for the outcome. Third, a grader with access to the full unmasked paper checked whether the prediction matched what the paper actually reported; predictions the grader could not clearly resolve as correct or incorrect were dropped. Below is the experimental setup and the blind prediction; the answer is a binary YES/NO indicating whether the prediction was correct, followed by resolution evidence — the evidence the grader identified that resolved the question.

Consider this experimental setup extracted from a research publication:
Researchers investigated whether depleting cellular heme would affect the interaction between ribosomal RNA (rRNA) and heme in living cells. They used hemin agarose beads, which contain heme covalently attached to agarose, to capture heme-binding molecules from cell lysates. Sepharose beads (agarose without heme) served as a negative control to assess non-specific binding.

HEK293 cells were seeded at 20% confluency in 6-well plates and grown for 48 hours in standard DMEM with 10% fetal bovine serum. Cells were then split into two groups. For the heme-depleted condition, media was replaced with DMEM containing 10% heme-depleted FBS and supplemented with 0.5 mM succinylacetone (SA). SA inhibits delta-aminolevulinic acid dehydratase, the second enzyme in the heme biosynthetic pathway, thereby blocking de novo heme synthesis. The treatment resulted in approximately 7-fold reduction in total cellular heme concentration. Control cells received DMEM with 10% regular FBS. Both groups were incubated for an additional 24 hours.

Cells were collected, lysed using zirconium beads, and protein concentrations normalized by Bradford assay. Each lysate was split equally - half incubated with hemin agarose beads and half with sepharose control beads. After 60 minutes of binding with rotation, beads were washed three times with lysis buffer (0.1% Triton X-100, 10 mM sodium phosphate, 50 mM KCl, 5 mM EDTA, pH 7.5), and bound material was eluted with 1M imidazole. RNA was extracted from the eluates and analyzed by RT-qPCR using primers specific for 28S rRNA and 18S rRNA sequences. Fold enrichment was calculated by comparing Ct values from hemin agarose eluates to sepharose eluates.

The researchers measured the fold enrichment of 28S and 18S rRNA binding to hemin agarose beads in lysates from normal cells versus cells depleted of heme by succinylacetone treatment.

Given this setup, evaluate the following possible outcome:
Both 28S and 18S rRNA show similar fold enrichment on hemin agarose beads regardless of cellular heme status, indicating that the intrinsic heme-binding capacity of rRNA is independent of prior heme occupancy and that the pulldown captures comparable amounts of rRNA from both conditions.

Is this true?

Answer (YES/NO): NO